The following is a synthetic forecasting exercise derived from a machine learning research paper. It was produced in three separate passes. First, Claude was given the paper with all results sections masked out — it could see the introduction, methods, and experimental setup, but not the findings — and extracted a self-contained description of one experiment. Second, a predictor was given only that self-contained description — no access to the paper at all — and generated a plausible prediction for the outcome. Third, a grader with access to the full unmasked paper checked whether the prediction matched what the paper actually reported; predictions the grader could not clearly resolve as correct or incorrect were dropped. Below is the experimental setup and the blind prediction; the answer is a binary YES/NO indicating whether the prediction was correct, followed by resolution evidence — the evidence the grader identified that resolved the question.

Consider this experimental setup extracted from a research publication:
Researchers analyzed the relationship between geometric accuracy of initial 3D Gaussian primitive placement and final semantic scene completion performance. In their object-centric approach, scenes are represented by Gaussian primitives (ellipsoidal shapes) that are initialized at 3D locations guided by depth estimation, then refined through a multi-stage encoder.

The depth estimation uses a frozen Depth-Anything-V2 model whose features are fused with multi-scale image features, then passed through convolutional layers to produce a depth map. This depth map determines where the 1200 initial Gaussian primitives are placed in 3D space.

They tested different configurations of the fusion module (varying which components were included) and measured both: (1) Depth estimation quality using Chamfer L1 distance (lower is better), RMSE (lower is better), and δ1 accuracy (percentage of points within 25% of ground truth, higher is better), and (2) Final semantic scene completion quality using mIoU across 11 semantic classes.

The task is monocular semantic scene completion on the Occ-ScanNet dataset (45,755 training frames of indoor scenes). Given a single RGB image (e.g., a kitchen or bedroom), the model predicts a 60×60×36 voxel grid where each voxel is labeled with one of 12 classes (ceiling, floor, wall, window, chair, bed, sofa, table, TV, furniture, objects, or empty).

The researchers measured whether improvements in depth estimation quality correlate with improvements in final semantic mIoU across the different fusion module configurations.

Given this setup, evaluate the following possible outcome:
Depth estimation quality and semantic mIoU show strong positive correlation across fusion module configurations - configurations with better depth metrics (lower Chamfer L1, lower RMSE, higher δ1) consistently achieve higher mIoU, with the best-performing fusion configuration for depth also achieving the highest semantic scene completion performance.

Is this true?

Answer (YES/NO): NO